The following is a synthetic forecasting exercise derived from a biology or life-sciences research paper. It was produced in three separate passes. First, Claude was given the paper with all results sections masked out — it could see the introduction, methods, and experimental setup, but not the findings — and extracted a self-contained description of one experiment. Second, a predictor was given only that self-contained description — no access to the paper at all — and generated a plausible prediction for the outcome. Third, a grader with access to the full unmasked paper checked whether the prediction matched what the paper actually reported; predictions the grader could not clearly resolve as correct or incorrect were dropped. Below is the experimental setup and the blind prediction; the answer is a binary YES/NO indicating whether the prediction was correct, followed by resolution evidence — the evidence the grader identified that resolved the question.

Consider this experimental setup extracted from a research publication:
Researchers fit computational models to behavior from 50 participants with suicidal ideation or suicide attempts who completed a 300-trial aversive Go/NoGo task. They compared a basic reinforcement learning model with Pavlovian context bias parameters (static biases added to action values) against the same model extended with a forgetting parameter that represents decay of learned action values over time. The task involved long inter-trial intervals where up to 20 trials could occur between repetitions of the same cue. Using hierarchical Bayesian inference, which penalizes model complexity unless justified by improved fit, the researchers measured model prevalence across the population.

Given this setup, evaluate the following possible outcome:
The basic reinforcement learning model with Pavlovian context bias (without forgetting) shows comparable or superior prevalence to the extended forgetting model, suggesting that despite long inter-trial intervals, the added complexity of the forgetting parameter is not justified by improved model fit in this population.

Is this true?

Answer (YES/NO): NO